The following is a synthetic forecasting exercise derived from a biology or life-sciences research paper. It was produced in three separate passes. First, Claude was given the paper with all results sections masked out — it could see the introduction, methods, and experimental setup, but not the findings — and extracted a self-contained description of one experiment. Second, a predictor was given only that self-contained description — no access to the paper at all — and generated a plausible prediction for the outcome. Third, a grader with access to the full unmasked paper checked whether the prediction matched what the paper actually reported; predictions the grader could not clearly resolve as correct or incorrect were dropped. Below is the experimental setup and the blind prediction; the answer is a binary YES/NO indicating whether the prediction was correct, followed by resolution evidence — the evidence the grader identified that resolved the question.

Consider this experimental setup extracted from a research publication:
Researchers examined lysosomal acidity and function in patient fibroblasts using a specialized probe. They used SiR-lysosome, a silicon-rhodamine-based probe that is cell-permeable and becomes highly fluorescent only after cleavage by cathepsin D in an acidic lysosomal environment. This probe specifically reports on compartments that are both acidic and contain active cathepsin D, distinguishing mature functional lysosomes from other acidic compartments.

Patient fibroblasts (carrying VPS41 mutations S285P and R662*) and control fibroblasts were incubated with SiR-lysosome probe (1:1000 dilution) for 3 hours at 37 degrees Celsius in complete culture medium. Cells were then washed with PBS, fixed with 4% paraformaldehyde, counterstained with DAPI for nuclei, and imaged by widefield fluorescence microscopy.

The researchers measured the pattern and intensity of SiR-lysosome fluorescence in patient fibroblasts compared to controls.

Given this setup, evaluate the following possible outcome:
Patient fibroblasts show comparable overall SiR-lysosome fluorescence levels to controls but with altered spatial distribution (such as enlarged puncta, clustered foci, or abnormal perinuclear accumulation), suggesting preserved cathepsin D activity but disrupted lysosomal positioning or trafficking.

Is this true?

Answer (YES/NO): NO